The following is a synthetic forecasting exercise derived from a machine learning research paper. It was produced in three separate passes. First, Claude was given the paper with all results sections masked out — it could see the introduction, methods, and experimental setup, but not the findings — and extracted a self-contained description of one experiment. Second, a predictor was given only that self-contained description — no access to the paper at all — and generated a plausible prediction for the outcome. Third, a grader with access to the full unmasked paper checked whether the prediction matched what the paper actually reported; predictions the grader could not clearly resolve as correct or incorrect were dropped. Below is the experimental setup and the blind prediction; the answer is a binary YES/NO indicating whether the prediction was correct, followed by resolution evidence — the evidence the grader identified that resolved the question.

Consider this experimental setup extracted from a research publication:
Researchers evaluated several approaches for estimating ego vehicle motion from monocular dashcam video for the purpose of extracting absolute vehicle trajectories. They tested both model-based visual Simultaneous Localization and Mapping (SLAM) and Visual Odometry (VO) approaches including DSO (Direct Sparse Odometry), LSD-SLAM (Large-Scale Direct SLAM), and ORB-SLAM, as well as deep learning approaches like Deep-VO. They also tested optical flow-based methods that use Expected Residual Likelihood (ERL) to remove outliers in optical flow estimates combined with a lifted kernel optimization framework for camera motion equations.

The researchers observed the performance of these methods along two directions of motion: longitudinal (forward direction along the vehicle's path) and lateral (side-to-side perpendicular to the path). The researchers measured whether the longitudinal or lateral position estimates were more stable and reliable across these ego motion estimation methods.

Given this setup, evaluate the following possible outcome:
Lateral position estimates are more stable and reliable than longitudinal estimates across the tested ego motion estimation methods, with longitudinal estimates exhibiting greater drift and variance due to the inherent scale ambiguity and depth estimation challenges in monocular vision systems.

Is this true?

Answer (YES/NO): NO